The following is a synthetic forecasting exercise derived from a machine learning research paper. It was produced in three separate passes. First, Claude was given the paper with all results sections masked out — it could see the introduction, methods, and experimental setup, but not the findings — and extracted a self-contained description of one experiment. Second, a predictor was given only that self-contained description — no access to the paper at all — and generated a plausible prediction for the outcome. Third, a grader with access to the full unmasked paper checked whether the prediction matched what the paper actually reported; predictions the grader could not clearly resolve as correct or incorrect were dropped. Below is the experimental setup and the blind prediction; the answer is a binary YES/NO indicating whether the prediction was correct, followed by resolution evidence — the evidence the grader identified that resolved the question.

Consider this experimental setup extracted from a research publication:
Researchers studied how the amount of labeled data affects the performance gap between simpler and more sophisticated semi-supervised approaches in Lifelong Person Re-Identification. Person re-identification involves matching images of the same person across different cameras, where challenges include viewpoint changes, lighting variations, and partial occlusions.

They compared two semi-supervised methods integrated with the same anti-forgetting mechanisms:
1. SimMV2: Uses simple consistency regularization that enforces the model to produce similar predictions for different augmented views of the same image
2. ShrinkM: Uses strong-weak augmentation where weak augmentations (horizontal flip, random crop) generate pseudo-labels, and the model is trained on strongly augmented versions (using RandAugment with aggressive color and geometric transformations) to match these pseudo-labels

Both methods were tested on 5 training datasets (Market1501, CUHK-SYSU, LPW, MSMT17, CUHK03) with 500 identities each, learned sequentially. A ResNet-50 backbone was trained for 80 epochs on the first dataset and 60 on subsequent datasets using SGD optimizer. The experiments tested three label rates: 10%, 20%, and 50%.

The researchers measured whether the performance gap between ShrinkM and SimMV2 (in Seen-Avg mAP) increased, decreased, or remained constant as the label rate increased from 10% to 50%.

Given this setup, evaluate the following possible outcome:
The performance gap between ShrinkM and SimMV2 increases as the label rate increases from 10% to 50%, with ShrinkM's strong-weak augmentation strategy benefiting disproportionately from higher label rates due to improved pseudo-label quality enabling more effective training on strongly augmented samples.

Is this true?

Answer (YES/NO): YES